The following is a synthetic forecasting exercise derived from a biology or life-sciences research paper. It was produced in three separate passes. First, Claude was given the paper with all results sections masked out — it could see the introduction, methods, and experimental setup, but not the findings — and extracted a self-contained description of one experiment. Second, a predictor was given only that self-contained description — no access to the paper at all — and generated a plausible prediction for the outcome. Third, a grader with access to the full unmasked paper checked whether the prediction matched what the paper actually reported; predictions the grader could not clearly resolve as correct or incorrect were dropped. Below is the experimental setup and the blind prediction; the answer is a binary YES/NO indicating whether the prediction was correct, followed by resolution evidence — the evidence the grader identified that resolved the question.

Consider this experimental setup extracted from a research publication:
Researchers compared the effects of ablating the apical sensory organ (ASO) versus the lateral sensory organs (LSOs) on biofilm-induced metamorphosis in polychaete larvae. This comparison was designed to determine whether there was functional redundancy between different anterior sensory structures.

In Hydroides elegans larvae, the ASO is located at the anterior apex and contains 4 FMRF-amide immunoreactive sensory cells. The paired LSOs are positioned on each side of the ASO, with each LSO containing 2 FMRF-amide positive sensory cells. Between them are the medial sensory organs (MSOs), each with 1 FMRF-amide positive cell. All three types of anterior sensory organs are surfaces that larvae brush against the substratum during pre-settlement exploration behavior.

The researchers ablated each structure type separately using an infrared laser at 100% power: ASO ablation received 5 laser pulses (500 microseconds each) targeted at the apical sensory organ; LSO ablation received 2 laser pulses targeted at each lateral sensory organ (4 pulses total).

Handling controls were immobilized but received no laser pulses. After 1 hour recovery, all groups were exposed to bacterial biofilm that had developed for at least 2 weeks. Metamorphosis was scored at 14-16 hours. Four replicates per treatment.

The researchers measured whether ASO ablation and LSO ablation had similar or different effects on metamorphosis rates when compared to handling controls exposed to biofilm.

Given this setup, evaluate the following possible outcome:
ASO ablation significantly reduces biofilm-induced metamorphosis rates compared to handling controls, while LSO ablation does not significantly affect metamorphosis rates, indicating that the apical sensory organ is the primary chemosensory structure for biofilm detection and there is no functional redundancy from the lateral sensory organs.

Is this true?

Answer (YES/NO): NO